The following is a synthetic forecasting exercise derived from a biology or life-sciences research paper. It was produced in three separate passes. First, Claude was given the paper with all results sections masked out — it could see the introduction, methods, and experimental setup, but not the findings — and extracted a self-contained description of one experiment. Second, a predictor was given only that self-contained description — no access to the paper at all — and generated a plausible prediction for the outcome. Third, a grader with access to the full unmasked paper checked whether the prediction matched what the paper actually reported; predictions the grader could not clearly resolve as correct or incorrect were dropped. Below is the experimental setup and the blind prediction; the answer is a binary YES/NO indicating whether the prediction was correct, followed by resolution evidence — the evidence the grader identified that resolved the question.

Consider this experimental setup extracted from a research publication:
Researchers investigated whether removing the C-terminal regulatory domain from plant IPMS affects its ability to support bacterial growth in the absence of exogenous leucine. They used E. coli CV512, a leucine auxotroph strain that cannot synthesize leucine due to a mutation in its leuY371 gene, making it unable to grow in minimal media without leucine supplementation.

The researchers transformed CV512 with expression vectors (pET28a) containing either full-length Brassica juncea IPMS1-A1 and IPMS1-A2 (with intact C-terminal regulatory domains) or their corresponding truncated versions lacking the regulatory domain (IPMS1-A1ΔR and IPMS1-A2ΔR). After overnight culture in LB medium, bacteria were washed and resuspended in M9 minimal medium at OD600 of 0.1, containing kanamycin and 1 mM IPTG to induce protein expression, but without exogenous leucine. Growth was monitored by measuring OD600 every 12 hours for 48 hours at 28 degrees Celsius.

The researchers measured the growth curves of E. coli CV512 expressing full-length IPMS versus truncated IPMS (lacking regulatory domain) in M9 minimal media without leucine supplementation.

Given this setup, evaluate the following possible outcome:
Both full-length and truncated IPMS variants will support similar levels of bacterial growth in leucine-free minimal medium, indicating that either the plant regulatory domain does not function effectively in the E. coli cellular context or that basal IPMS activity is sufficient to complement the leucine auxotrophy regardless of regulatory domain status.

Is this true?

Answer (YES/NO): NO